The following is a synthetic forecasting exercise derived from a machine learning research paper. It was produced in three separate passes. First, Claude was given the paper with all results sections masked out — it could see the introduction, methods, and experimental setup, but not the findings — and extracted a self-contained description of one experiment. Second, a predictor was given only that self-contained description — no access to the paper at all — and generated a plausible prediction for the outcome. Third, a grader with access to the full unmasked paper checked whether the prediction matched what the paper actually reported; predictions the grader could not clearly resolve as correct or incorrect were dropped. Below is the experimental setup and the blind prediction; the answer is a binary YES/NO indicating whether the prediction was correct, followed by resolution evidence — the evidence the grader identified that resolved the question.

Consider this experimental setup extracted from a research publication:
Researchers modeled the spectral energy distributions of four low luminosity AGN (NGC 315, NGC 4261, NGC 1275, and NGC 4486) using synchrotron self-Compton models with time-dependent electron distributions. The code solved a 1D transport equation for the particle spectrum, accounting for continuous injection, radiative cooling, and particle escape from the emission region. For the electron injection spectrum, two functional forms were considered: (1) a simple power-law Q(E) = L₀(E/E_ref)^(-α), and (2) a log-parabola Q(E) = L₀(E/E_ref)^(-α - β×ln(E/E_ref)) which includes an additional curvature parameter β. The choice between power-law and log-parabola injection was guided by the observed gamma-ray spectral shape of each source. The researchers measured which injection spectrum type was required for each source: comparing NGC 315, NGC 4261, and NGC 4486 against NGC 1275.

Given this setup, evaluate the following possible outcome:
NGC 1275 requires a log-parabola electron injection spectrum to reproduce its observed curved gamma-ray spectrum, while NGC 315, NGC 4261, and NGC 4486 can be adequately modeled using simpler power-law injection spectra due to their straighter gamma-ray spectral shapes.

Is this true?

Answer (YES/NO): YES